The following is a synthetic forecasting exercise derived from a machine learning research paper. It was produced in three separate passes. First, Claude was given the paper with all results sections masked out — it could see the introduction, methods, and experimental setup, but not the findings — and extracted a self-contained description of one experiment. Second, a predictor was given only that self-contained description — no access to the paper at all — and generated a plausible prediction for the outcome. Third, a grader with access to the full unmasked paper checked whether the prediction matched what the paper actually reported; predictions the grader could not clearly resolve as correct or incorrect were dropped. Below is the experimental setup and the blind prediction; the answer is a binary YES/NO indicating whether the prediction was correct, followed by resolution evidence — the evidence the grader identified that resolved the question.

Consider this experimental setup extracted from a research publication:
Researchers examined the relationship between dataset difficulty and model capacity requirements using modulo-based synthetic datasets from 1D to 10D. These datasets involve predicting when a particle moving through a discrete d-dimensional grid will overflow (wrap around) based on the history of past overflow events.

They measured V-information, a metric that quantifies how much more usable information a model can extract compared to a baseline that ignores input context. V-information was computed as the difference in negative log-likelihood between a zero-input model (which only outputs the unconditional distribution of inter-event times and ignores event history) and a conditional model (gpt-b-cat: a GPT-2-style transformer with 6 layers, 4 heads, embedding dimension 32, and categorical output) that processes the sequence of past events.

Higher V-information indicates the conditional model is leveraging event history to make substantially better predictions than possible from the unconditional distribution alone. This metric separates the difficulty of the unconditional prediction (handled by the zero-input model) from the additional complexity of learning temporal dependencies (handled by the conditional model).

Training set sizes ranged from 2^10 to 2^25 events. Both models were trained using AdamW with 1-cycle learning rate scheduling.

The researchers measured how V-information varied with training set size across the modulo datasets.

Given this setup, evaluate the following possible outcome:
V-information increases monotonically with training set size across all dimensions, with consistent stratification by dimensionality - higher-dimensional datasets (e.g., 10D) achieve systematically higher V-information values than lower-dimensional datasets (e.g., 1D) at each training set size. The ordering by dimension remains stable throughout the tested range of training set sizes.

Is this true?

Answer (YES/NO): NO